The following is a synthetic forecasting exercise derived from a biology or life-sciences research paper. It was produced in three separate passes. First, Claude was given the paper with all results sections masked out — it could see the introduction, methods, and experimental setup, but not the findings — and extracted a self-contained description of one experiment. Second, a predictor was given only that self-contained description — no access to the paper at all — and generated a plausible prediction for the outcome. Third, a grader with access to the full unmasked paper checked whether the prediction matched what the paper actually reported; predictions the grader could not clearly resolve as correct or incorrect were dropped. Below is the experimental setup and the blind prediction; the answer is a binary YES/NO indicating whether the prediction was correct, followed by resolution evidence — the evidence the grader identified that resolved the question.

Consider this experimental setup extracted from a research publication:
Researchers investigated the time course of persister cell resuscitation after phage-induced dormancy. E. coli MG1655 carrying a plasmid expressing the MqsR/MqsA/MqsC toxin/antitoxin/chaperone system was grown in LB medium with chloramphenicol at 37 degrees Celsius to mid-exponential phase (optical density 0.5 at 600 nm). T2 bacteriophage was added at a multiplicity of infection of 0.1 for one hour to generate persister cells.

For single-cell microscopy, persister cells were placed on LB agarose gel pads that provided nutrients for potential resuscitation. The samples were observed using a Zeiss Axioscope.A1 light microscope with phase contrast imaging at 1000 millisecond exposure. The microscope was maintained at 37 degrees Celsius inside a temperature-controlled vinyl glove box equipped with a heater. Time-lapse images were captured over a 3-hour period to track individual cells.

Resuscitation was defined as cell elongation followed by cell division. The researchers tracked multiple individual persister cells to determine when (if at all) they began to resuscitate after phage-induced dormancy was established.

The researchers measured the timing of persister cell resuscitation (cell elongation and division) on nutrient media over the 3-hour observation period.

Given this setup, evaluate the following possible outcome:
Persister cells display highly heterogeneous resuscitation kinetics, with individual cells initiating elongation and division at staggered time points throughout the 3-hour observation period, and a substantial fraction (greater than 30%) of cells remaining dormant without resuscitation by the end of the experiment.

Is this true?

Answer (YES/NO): NO